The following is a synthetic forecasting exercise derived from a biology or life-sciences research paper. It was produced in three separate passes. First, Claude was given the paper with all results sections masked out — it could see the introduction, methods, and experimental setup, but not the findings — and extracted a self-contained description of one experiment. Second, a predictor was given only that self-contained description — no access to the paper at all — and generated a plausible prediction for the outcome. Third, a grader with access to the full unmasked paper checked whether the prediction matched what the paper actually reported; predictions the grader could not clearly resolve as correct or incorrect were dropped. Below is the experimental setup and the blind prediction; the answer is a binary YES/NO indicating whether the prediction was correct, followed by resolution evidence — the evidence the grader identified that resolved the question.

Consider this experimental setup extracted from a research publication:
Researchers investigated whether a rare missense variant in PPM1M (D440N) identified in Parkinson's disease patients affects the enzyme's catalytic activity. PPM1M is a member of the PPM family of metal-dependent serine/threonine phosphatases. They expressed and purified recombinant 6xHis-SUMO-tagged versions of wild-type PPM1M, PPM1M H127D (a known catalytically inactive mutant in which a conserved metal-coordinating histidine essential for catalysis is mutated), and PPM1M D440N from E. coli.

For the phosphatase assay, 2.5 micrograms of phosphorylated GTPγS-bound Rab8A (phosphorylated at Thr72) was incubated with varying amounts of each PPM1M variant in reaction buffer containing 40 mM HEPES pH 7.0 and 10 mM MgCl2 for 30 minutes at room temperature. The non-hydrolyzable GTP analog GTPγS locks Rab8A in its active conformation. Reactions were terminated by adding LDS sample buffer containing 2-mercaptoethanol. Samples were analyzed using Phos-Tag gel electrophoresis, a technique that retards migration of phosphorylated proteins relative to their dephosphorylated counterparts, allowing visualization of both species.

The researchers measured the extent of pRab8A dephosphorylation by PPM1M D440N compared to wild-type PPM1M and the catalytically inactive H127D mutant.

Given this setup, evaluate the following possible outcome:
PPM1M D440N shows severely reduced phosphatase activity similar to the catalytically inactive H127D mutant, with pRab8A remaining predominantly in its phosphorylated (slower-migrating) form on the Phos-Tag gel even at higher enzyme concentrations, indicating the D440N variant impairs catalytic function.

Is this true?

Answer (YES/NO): YES